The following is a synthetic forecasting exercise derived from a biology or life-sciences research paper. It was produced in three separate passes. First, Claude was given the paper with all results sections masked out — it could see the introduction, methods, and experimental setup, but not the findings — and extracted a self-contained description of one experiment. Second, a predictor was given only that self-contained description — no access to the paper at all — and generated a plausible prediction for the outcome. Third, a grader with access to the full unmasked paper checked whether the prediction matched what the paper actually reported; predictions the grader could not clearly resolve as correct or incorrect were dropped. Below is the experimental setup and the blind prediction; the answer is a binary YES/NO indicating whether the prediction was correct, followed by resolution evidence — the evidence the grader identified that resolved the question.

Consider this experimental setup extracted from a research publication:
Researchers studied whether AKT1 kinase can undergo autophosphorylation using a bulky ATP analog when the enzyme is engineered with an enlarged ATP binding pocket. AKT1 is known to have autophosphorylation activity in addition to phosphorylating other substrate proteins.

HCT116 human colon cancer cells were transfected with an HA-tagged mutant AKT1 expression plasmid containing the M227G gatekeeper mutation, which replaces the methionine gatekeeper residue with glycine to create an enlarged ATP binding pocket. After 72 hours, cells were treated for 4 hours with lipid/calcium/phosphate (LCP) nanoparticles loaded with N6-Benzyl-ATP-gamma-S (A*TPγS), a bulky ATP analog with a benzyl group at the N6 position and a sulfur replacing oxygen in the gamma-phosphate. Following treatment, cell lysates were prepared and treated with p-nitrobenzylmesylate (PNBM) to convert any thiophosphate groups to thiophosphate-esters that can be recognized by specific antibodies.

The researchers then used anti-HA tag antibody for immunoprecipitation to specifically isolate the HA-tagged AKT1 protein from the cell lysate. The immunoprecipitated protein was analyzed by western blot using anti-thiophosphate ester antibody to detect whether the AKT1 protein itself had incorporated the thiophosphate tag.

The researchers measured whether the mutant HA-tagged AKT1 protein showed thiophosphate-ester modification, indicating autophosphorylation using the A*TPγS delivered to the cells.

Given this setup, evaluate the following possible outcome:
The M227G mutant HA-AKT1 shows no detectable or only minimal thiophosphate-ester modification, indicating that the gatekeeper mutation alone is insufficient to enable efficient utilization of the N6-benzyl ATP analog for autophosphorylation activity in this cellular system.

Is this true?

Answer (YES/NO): NO